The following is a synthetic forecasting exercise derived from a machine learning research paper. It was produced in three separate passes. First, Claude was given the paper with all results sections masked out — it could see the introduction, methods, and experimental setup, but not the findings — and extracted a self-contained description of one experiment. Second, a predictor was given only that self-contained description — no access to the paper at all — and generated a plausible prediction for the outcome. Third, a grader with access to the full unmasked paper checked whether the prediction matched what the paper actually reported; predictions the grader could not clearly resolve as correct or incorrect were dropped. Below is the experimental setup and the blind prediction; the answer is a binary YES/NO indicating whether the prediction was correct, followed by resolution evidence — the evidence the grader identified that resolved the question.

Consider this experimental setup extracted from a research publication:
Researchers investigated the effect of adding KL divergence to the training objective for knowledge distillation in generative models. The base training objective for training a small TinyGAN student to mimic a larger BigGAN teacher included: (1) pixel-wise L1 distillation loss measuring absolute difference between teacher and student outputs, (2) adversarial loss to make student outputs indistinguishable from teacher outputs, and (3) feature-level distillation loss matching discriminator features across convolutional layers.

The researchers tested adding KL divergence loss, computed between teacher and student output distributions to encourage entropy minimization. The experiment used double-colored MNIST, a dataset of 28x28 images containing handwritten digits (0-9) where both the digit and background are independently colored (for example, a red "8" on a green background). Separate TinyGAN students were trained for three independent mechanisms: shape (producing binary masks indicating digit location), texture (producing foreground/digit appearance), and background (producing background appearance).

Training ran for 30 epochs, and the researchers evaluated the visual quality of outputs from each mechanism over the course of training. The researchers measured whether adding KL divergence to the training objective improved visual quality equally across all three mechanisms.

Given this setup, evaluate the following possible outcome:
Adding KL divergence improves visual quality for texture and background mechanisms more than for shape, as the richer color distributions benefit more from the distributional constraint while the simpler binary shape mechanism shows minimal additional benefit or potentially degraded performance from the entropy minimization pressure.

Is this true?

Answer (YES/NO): YES